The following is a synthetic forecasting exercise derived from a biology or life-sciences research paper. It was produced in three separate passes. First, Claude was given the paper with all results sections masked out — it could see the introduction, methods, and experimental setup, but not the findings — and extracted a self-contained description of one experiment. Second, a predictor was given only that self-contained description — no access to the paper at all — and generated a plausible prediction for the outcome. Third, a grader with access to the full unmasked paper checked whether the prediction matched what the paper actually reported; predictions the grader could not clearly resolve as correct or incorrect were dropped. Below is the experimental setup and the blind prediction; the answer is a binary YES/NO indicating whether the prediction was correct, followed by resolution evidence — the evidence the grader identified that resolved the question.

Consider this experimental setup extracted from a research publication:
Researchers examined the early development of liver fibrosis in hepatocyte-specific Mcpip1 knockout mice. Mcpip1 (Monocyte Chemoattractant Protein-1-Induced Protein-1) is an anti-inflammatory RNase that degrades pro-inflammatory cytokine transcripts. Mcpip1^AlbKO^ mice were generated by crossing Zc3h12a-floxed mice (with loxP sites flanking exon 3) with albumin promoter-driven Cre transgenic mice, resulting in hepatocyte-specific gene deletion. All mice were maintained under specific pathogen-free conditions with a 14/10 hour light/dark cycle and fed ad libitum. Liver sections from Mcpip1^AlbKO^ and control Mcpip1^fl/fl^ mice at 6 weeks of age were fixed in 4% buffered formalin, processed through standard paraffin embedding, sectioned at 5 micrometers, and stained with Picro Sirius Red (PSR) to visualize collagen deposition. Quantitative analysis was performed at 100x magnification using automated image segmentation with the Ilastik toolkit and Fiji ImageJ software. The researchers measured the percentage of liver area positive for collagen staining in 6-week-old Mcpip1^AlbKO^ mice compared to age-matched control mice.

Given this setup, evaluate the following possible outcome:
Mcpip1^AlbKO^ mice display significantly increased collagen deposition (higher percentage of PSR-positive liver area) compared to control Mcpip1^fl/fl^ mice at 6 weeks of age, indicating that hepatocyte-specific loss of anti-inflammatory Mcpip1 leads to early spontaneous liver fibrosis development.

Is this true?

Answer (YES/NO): YES